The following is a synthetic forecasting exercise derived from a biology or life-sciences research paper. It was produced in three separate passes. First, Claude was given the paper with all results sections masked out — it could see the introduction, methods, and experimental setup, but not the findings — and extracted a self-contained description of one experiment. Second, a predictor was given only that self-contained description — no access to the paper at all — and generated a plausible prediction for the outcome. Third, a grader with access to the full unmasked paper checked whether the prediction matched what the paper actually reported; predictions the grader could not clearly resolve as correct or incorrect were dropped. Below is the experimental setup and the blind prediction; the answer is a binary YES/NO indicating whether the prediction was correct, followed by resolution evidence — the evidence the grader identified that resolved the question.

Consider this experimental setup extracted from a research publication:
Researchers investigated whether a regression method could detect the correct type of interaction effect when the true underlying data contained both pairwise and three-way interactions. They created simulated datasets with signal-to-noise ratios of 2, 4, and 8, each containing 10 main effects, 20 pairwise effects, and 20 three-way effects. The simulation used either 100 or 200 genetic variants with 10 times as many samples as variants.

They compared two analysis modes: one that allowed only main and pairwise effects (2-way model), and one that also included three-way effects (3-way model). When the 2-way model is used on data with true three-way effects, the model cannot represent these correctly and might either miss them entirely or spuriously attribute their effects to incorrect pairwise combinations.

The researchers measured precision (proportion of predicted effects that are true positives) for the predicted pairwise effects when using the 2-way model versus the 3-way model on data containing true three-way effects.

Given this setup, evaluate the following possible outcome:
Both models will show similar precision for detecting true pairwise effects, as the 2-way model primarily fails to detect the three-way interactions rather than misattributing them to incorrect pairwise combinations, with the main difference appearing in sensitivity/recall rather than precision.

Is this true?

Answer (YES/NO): NO